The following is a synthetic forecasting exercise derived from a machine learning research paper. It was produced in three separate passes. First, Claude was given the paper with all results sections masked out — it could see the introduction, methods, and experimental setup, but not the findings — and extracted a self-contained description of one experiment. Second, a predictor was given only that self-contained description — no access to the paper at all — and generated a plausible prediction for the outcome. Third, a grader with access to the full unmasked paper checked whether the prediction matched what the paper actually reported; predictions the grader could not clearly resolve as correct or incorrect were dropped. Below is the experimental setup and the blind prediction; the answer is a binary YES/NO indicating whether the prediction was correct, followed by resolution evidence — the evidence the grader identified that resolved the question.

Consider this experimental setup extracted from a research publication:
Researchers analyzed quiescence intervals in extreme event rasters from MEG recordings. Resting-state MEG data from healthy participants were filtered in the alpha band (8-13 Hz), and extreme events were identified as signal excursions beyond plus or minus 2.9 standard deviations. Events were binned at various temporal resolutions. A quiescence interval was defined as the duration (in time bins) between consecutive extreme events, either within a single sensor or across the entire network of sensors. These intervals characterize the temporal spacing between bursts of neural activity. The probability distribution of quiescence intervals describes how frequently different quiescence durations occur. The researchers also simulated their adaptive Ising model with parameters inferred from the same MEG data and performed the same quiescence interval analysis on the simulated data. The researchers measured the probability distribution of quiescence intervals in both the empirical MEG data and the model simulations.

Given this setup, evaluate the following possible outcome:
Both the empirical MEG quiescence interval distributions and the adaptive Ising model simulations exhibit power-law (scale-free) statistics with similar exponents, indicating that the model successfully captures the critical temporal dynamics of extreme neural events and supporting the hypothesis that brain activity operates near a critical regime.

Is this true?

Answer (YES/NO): NO